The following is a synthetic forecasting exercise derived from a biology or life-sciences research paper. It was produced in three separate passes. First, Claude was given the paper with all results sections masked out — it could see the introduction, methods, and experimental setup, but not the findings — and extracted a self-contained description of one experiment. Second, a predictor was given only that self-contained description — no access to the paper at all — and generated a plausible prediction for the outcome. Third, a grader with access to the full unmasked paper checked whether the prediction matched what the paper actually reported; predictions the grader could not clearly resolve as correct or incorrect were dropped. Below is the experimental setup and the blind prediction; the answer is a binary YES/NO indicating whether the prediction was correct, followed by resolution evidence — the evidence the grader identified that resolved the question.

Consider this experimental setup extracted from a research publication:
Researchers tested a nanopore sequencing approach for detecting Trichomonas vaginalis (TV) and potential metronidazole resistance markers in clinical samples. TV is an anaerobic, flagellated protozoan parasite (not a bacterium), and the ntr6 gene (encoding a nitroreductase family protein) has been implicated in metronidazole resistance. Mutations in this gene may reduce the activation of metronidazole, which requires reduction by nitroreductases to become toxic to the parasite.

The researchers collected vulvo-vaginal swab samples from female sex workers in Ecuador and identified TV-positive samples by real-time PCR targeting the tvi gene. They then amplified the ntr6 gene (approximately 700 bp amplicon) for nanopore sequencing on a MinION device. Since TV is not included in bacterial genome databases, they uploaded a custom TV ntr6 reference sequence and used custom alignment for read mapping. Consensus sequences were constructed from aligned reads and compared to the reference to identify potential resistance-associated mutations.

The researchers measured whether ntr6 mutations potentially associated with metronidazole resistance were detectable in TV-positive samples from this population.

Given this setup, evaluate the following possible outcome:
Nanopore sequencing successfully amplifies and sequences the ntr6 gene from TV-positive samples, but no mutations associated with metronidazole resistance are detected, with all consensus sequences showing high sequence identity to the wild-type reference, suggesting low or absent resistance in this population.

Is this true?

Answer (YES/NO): NO